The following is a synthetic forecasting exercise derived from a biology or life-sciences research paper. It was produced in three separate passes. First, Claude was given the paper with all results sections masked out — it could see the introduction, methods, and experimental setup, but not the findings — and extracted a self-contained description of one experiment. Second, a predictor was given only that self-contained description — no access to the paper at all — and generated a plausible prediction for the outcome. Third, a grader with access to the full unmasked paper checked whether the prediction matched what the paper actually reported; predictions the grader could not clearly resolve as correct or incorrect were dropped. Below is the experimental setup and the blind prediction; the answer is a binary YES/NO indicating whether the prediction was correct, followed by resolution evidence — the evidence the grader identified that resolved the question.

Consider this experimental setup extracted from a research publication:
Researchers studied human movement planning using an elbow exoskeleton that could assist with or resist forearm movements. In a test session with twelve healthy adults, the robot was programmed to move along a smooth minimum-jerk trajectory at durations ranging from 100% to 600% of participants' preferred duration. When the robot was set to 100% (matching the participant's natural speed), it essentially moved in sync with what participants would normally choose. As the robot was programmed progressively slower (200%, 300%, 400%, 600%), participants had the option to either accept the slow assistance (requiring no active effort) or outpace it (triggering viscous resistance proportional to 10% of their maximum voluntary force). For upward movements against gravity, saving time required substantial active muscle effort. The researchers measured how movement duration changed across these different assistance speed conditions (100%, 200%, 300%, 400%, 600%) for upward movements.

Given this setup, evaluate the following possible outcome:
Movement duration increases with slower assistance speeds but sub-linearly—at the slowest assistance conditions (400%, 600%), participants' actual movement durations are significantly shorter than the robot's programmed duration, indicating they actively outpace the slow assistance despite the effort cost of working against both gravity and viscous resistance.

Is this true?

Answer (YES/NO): YES